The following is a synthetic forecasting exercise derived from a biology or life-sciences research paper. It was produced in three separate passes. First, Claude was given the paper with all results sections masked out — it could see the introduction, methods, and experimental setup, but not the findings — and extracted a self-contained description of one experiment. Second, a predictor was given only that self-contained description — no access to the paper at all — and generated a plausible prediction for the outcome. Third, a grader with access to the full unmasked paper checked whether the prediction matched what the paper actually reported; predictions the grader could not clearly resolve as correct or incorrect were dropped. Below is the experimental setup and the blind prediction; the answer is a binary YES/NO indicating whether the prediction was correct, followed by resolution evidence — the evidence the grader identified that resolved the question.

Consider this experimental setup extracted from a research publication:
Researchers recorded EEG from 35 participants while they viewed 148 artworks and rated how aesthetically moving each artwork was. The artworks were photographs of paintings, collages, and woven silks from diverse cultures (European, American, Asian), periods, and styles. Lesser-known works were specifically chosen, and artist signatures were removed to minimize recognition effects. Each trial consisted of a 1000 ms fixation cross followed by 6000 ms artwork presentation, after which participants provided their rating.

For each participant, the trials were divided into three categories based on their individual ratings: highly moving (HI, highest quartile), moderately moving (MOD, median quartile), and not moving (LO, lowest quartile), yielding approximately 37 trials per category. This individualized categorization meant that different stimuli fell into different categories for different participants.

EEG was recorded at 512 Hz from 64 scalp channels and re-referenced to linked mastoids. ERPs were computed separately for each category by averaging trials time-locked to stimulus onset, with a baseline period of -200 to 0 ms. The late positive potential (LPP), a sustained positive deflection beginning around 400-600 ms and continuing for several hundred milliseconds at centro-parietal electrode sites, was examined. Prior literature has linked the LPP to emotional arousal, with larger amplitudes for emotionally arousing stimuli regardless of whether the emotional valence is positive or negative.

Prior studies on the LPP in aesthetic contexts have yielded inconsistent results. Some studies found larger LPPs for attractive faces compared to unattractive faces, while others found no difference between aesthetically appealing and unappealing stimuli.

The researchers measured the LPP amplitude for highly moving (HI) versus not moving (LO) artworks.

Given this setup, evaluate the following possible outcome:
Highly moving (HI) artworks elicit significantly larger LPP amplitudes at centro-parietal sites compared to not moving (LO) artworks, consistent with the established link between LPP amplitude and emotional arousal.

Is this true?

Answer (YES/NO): NO